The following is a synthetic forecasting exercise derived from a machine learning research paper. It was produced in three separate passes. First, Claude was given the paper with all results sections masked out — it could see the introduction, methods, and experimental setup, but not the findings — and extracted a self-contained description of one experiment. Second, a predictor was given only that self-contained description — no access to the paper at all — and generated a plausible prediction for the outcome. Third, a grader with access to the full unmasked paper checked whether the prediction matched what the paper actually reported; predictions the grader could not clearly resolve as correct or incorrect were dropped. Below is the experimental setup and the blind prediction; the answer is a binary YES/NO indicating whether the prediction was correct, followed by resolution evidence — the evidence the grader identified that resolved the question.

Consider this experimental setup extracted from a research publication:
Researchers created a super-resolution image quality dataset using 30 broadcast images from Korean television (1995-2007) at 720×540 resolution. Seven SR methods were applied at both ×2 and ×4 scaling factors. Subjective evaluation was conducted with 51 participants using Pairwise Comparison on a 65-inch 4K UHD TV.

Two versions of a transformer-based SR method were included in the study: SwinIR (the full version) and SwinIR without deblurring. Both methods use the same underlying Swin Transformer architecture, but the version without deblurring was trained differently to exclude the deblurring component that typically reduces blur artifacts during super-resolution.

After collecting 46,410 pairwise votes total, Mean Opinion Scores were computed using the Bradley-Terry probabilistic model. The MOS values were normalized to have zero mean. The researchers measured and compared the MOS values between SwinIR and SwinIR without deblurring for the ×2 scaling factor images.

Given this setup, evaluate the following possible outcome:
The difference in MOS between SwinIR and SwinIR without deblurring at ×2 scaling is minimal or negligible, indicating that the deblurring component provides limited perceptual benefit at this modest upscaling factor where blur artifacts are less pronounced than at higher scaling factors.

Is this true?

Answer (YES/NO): NO